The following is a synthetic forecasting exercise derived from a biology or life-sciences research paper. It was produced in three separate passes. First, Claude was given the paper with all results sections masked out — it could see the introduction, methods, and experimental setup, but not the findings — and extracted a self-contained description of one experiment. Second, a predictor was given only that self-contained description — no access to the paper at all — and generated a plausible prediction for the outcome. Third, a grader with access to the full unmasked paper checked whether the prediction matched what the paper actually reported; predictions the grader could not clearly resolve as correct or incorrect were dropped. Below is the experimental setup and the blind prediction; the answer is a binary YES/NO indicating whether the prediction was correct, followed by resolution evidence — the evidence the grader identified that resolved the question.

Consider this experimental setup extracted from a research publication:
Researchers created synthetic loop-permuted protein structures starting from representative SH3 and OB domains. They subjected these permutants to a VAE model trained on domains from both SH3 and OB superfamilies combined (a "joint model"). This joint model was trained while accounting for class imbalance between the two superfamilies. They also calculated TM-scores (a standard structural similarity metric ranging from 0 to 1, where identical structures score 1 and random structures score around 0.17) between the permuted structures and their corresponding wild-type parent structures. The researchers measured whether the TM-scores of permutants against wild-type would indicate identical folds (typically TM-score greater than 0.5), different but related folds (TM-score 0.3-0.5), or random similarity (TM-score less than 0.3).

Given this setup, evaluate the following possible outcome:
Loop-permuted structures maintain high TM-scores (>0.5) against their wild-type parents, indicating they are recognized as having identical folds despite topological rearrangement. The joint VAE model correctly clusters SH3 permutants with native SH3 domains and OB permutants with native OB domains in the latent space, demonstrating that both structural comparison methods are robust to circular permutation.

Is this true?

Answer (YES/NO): NO